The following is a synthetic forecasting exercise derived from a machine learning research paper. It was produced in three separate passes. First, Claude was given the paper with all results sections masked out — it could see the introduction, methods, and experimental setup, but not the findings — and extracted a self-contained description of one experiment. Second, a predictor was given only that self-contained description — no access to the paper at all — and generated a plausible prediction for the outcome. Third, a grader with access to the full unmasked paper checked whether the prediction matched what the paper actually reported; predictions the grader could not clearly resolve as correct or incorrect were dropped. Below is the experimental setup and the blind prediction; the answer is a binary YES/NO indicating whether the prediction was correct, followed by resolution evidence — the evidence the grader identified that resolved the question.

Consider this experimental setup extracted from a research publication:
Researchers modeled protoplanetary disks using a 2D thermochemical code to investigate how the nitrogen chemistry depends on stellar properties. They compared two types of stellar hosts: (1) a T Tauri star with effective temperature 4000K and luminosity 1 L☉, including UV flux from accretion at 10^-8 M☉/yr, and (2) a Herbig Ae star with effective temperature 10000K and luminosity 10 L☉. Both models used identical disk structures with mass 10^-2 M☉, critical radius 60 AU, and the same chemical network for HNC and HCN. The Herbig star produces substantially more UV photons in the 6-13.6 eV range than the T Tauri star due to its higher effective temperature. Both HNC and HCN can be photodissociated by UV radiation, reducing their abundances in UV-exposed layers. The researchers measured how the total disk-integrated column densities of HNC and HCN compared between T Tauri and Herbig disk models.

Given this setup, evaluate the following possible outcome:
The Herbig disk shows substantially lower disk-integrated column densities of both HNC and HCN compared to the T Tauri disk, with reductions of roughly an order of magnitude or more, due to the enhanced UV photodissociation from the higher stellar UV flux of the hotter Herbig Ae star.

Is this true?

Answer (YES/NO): NO